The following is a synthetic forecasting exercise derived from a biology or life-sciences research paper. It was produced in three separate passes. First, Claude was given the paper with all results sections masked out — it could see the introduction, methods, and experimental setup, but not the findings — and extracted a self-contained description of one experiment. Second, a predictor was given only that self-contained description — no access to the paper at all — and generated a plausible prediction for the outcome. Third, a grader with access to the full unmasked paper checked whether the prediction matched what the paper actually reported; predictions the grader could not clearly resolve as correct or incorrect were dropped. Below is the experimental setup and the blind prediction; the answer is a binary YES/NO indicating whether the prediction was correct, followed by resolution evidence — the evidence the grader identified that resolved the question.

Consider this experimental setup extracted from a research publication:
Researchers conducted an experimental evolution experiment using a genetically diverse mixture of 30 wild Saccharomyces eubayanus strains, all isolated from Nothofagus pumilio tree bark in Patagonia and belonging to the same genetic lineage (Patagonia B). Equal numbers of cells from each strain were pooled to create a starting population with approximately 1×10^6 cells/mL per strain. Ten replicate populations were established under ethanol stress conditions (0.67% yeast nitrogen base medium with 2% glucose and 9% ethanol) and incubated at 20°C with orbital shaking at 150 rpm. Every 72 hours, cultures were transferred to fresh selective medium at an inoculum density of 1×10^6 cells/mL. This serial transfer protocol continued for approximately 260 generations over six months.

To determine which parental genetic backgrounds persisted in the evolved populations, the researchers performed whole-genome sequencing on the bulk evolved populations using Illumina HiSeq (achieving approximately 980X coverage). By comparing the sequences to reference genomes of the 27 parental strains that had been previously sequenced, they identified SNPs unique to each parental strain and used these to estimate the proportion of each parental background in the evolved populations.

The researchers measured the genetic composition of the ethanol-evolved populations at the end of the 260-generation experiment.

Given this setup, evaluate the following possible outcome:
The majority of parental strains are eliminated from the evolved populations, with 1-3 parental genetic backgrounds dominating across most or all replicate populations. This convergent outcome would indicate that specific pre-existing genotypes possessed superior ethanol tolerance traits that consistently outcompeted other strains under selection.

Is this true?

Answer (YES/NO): YES